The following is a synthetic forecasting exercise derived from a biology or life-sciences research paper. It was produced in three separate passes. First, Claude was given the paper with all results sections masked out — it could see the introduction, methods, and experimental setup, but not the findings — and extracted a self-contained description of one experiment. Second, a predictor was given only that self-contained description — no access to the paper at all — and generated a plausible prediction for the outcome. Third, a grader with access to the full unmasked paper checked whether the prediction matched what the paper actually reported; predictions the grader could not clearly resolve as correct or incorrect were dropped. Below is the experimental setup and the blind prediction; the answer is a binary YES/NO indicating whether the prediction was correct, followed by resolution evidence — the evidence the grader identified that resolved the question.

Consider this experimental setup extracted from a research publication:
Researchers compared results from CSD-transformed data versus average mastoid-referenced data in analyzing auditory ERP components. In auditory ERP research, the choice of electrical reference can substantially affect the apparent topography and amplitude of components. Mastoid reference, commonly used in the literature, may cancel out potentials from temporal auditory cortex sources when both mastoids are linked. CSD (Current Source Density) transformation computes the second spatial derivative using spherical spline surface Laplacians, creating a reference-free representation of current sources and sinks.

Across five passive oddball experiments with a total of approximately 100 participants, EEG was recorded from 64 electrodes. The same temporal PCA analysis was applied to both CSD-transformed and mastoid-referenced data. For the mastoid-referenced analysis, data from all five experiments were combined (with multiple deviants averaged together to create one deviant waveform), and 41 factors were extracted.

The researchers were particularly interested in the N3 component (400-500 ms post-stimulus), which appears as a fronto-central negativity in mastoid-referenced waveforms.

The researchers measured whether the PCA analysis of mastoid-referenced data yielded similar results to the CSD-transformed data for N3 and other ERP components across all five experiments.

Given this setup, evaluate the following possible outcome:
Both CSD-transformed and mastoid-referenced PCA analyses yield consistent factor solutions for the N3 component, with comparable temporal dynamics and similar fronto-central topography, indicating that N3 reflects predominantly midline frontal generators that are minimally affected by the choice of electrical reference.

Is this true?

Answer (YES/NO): NO